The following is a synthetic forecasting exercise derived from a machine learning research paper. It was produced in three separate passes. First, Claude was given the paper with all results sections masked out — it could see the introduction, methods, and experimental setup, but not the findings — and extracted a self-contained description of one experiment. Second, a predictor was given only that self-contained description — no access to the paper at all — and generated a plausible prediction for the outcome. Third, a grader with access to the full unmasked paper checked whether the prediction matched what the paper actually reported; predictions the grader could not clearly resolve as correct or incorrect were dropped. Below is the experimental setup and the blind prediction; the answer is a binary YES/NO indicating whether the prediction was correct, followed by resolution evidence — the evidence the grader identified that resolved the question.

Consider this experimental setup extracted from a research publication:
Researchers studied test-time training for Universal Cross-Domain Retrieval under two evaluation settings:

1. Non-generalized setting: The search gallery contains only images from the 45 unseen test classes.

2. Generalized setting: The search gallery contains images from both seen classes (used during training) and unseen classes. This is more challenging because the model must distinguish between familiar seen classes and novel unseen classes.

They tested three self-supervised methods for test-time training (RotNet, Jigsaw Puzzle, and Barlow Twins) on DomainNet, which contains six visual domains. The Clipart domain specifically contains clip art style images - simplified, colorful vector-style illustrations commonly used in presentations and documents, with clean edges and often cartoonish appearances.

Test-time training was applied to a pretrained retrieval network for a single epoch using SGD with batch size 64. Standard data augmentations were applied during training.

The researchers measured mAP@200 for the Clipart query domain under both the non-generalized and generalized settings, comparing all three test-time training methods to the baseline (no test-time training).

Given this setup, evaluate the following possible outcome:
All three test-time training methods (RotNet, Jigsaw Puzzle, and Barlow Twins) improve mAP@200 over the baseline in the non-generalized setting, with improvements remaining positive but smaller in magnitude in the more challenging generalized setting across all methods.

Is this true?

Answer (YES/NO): NO